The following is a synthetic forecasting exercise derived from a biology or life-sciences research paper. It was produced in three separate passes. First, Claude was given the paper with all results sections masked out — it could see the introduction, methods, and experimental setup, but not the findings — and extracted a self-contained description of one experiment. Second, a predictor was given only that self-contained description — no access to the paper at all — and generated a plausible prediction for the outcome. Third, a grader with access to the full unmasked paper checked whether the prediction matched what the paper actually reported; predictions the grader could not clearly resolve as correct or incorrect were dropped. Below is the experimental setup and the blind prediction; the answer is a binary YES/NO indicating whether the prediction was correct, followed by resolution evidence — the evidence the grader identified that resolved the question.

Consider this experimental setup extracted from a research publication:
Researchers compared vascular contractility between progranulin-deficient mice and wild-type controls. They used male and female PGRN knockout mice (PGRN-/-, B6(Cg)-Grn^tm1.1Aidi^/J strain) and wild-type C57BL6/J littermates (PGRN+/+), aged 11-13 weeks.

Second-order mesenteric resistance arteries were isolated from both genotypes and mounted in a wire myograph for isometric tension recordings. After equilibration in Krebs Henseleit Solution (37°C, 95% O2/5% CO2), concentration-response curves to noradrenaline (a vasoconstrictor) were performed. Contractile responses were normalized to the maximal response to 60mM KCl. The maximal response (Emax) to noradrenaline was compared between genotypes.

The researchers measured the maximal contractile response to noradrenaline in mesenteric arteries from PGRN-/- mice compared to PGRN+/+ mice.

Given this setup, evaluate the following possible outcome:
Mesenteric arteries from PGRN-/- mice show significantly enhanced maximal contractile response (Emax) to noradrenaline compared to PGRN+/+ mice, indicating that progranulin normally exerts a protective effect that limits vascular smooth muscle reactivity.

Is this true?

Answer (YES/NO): YES